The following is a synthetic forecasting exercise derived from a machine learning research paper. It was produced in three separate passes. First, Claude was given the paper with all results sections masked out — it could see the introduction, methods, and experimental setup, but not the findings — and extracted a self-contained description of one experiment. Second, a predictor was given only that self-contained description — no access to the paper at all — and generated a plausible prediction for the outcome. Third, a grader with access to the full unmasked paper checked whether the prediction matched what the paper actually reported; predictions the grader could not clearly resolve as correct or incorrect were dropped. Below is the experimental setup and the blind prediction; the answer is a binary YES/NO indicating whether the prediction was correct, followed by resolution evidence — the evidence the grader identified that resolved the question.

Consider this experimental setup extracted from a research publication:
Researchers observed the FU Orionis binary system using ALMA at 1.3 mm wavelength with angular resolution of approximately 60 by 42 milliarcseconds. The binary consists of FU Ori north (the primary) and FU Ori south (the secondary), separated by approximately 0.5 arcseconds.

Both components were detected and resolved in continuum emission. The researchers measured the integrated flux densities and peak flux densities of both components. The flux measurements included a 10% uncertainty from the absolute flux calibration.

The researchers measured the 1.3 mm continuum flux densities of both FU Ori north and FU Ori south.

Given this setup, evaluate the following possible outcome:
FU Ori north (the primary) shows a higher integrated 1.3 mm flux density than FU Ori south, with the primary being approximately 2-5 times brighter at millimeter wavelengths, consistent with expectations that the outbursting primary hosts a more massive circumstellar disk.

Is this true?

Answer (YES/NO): NO